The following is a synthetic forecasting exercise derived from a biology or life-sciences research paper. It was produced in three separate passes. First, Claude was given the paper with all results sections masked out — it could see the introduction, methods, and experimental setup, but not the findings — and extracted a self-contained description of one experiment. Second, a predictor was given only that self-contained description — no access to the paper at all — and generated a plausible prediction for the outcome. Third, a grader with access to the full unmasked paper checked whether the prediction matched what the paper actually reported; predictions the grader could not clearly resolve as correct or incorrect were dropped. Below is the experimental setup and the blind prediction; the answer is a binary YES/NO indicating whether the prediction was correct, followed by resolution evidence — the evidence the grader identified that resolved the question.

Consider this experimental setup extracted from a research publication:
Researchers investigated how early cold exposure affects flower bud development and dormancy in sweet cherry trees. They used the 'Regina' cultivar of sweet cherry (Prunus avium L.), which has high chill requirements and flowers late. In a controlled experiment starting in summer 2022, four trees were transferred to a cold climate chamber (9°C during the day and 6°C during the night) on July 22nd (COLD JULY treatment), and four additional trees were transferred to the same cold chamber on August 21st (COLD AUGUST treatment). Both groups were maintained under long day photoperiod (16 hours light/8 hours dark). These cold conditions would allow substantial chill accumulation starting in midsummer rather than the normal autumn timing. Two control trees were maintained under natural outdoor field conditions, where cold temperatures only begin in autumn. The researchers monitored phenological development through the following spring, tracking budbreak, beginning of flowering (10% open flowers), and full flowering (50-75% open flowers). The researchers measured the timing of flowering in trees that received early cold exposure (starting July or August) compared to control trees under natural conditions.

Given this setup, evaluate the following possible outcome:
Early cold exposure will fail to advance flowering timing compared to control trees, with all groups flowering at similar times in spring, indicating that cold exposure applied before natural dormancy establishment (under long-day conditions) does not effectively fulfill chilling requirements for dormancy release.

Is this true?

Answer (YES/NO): NO